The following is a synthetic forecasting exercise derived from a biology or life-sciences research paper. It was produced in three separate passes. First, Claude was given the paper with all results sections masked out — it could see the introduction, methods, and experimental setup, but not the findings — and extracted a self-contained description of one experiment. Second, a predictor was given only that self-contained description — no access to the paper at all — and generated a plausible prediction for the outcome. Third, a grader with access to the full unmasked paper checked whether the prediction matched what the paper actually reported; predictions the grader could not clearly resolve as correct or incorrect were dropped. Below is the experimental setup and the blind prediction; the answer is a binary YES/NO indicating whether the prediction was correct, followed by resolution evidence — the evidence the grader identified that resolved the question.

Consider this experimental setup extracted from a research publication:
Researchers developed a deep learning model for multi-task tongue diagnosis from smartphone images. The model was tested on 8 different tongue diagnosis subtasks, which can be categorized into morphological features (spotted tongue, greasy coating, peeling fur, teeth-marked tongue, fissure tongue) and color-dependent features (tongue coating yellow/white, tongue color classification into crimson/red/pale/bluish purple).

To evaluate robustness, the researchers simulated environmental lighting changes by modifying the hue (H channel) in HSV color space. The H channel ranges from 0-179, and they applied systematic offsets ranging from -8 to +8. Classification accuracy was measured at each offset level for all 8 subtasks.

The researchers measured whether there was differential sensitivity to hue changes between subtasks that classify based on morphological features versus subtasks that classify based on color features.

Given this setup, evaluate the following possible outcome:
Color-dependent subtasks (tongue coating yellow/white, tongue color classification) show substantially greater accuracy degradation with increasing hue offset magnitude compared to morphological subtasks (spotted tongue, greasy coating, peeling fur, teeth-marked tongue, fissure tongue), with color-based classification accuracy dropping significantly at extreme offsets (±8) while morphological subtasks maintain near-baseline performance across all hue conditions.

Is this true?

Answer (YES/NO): NO